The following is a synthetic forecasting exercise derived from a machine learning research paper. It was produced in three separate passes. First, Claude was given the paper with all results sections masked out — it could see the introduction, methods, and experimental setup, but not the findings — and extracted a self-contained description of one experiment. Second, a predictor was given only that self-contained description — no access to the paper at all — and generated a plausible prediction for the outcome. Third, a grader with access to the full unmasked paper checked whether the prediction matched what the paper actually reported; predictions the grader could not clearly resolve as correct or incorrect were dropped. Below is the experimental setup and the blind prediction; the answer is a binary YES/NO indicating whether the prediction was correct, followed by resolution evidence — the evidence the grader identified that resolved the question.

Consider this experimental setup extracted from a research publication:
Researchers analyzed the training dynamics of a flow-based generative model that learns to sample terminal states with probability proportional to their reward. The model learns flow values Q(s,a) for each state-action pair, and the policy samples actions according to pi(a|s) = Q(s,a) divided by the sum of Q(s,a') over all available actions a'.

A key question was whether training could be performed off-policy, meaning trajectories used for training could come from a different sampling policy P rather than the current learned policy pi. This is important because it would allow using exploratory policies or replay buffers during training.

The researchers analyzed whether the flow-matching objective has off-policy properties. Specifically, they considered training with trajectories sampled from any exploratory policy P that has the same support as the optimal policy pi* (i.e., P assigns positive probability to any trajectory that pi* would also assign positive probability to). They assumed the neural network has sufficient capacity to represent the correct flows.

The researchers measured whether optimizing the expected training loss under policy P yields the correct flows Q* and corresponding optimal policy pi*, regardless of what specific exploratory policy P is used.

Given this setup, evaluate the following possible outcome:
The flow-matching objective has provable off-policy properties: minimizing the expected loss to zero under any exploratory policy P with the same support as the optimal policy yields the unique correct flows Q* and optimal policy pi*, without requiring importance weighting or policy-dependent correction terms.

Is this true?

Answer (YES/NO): YES